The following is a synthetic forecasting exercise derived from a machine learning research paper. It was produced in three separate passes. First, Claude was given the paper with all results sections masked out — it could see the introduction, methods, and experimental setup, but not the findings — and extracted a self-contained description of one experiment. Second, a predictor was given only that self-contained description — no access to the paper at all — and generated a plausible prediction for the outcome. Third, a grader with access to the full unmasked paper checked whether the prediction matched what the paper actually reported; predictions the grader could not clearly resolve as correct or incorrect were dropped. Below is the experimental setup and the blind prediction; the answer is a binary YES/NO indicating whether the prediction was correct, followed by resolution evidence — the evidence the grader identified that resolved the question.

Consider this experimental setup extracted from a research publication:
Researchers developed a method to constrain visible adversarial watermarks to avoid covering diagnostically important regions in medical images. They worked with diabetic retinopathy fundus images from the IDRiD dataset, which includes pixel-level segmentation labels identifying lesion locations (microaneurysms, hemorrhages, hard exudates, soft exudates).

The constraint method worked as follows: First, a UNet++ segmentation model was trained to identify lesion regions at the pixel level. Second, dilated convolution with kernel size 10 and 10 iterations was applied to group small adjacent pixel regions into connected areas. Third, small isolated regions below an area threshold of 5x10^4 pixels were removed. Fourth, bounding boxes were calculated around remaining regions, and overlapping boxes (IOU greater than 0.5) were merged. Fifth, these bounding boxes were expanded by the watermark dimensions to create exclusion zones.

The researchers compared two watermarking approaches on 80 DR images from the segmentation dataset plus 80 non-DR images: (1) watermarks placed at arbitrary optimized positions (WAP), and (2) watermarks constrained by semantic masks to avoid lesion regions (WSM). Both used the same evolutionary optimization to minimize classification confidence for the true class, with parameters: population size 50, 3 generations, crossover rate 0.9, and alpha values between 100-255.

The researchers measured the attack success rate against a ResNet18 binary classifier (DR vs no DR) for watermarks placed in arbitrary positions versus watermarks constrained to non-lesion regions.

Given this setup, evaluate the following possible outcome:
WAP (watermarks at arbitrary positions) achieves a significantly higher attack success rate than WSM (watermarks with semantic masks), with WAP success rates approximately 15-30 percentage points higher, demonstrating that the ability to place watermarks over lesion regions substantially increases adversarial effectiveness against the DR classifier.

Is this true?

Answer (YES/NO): NO